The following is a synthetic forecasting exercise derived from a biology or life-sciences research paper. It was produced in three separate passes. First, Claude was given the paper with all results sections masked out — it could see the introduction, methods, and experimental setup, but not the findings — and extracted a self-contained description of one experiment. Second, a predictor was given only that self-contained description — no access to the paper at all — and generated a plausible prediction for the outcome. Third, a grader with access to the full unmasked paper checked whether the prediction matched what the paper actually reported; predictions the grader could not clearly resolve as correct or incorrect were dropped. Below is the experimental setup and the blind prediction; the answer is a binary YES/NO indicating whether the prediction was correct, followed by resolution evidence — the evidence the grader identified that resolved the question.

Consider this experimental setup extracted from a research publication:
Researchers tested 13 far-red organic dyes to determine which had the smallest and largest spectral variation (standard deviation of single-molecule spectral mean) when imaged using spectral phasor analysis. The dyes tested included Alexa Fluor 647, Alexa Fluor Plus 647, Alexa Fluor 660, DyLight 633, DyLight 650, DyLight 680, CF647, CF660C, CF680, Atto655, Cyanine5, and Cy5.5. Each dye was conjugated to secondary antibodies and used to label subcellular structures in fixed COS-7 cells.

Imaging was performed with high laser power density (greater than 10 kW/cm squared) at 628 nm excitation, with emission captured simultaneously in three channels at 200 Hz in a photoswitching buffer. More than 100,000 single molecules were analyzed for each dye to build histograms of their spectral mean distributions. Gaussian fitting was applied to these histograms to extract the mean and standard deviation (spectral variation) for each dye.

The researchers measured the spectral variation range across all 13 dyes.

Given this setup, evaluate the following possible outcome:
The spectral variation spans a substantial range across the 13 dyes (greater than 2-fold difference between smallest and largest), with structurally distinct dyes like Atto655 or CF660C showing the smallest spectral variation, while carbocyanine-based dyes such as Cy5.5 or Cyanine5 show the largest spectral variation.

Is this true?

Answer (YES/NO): NO